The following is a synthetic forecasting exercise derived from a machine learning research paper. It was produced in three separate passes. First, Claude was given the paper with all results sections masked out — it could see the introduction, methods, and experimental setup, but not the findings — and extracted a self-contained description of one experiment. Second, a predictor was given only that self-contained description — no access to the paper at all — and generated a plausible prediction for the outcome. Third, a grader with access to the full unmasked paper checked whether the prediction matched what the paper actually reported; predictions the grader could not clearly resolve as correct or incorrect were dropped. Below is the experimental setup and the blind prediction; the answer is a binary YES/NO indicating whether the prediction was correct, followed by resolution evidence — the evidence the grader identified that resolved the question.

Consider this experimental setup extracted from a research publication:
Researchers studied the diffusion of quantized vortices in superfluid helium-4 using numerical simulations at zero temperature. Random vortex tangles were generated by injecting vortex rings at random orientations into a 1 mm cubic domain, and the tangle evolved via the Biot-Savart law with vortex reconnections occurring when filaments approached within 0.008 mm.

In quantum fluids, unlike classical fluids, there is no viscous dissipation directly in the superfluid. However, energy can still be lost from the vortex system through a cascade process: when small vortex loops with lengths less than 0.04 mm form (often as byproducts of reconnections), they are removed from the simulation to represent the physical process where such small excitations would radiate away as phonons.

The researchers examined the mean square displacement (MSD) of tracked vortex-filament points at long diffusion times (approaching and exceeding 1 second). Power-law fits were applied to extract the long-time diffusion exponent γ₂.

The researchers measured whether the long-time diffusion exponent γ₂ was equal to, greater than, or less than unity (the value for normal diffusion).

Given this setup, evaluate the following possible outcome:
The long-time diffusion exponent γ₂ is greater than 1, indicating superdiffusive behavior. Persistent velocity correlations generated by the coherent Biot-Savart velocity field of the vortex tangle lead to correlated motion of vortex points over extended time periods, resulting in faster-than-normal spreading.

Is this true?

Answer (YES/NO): NO